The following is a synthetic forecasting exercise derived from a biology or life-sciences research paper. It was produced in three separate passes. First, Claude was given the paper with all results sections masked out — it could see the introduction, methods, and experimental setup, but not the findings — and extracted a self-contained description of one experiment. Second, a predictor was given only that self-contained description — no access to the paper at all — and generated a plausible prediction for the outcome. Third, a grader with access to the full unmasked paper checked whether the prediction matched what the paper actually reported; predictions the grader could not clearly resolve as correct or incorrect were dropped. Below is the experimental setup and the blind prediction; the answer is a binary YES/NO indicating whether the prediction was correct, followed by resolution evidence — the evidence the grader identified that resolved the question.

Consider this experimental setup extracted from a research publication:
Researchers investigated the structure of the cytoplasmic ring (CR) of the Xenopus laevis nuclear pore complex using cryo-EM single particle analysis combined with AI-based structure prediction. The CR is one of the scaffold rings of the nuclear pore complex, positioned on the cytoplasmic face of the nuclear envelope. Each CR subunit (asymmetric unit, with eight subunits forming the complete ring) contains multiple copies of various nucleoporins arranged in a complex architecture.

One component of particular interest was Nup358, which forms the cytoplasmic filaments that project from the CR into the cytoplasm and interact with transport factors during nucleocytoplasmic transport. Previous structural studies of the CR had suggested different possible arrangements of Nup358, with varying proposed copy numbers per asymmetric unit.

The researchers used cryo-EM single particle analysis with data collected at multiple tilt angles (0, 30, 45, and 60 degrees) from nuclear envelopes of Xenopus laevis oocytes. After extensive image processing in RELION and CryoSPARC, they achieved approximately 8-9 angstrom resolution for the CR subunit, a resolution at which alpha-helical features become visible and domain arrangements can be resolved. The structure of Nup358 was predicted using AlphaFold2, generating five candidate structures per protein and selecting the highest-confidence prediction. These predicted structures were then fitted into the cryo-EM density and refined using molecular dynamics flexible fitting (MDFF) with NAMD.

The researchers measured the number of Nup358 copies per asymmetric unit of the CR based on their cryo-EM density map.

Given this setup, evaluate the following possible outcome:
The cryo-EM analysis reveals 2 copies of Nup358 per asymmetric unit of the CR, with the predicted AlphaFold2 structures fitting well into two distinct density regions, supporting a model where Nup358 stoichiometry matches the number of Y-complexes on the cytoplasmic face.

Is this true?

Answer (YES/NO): NO